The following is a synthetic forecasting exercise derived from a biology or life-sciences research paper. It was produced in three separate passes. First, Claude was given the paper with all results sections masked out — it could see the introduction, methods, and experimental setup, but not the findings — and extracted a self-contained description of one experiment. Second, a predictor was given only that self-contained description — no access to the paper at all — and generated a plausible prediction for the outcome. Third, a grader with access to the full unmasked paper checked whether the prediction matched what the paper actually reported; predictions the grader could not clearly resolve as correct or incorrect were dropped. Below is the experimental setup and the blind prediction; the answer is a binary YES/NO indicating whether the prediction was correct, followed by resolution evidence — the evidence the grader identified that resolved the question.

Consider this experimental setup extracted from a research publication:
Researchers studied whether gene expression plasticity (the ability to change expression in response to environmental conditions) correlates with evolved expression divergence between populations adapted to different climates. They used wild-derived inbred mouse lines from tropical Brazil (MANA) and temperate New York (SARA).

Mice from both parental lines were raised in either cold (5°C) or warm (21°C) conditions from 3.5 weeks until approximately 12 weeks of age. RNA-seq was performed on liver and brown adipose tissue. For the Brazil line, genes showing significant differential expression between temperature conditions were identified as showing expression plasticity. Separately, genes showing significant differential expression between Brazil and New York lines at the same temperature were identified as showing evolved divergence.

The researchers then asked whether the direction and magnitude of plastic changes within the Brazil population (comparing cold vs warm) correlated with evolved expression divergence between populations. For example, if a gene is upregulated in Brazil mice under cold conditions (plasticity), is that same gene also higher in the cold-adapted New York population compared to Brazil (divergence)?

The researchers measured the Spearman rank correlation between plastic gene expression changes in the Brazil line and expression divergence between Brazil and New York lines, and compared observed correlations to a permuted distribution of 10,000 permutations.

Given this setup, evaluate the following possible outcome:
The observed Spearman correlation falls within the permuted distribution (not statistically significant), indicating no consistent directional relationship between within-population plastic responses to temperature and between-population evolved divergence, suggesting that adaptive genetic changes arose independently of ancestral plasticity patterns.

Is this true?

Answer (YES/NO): NO